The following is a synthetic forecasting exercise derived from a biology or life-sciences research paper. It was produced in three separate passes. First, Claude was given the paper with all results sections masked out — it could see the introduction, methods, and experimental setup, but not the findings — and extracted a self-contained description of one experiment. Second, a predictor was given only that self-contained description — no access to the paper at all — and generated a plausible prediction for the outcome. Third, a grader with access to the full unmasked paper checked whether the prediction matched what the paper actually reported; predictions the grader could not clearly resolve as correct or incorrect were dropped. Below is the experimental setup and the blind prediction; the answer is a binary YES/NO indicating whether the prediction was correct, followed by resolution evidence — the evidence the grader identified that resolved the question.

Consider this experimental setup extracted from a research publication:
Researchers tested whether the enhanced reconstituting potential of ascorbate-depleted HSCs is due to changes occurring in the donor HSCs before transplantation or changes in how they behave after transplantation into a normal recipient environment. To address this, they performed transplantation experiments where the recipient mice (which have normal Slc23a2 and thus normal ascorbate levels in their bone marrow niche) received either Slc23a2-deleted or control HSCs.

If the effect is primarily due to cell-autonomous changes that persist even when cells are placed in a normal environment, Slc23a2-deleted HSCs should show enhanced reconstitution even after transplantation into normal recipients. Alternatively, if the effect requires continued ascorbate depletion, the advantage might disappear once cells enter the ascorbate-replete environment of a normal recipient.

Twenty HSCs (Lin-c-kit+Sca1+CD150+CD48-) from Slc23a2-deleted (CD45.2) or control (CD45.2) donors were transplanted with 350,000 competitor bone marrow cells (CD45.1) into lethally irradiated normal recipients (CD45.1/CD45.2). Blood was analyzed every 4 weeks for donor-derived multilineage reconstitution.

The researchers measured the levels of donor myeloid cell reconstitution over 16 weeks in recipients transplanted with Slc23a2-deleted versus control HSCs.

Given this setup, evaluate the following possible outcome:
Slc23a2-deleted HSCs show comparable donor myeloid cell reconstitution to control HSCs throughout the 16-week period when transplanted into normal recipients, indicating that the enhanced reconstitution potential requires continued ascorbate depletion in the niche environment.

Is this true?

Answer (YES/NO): NO